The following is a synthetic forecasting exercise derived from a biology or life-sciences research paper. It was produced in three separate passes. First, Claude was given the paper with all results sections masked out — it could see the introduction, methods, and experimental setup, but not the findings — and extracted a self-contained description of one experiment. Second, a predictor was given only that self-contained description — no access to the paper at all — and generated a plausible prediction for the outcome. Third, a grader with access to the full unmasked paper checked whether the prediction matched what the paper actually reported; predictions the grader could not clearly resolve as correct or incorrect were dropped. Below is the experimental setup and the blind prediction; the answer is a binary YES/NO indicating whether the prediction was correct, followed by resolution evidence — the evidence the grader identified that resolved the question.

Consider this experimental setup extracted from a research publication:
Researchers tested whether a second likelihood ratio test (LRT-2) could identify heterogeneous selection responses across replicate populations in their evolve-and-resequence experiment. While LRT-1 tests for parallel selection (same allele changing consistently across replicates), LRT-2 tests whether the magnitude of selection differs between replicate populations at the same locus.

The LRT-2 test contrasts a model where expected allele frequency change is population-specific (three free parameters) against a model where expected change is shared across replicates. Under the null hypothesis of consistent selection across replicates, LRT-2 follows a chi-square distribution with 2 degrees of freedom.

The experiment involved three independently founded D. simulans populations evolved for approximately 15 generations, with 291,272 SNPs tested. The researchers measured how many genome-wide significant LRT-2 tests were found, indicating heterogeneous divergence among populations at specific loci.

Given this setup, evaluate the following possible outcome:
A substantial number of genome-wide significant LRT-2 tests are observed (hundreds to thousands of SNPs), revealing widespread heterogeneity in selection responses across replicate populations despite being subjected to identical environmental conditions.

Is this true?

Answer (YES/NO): NO